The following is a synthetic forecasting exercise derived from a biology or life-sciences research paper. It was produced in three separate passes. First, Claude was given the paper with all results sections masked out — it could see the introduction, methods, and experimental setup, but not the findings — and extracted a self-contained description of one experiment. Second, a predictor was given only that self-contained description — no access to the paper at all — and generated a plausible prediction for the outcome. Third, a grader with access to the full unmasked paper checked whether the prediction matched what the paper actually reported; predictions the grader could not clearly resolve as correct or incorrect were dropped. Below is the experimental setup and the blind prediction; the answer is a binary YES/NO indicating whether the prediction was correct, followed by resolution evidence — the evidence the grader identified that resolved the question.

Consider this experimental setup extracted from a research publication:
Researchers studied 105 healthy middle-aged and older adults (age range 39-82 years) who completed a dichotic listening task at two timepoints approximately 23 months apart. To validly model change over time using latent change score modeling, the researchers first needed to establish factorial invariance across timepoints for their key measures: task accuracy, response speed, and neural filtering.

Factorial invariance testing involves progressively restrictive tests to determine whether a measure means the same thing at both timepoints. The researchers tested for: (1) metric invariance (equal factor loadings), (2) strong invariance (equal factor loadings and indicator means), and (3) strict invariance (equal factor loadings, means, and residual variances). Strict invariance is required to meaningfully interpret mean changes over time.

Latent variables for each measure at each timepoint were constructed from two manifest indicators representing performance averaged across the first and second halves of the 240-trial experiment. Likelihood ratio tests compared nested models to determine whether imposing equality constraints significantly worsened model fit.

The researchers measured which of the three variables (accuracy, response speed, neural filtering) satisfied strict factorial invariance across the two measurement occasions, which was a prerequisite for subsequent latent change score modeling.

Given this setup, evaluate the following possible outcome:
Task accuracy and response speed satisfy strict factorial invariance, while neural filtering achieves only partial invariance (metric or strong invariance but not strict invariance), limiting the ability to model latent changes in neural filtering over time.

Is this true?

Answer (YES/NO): NO